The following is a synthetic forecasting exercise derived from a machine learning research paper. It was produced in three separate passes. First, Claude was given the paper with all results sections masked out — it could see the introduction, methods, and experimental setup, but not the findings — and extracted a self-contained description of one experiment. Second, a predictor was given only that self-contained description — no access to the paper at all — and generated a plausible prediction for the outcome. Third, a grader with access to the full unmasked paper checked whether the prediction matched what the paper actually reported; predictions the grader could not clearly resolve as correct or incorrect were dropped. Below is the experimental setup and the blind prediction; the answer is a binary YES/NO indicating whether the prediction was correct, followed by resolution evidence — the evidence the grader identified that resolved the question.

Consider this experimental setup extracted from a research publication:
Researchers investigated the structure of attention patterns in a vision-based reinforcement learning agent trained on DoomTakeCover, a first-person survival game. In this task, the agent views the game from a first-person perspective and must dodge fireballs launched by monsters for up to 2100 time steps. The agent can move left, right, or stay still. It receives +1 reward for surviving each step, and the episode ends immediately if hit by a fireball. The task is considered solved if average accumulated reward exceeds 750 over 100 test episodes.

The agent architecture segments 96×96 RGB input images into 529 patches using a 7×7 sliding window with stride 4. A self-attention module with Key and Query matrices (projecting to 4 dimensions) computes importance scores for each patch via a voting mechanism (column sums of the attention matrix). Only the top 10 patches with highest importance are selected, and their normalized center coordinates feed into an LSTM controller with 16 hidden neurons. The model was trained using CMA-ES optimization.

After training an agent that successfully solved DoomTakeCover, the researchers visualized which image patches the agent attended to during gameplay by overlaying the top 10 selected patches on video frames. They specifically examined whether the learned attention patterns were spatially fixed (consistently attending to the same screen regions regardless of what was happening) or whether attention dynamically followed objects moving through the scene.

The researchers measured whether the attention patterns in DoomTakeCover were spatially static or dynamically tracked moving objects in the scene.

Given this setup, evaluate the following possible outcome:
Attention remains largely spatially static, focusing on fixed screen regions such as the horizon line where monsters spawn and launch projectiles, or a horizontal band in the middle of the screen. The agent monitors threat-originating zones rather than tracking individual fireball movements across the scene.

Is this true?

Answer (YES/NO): NO